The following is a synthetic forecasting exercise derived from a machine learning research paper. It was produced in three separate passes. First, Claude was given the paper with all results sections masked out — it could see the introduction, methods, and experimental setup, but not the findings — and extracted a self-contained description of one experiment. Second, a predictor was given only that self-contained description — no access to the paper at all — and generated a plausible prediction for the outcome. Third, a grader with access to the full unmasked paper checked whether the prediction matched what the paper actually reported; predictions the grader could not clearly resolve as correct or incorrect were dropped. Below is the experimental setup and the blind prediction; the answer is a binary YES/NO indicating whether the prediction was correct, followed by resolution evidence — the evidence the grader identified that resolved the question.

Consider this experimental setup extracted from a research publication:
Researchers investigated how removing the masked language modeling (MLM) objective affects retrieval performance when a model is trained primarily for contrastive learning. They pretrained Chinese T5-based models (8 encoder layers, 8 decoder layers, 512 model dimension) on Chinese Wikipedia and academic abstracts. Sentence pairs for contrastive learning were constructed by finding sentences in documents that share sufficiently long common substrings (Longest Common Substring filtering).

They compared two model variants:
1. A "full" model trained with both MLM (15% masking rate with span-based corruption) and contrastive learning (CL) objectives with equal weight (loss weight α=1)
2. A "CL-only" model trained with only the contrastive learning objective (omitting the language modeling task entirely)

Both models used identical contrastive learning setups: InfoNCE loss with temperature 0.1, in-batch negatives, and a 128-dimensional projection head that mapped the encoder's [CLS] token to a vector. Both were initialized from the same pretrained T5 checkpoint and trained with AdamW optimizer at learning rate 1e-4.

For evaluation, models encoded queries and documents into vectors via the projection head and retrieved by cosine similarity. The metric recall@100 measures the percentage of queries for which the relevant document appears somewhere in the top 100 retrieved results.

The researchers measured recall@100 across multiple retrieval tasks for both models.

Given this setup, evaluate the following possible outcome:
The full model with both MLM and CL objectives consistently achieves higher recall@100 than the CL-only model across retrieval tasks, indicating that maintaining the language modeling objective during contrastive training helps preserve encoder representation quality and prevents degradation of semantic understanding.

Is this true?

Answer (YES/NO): NO